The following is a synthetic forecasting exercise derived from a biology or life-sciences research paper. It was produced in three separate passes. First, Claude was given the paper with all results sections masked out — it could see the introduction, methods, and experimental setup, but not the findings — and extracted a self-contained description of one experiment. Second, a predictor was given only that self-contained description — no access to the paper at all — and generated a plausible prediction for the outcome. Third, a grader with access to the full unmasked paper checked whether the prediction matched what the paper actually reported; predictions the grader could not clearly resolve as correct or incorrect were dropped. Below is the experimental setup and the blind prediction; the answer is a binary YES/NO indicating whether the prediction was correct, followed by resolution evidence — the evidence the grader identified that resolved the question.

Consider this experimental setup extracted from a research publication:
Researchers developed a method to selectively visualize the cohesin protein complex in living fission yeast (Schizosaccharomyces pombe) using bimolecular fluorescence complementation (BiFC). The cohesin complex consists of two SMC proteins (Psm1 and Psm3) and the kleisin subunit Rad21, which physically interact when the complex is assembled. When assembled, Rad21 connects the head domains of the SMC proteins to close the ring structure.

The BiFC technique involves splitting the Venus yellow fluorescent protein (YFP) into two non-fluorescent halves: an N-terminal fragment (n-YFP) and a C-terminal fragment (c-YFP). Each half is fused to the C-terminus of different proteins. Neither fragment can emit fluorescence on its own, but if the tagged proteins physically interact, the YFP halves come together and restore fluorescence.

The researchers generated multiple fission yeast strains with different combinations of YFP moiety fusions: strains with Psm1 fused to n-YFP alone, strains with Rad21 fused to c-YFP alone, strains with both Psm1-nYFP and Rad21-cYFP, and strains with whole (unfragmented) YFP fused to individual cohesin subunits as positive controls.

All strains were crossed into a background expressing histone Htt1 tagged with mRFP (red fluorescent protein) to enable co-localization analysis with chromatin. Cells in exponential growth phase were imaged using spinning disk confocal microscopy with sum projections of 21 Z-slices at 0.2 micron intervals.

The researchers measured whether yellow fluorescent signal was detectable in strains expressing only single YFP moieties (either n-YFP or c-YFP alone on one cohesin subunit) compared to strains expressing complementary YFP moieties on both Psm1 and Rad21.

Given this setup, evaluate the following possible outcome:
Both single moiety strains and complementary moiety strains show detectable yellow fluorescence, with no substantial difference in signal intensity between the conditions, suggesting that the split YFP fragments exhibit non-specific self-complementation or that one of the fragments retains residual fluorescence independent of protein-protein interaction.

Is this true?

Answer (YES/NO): NO